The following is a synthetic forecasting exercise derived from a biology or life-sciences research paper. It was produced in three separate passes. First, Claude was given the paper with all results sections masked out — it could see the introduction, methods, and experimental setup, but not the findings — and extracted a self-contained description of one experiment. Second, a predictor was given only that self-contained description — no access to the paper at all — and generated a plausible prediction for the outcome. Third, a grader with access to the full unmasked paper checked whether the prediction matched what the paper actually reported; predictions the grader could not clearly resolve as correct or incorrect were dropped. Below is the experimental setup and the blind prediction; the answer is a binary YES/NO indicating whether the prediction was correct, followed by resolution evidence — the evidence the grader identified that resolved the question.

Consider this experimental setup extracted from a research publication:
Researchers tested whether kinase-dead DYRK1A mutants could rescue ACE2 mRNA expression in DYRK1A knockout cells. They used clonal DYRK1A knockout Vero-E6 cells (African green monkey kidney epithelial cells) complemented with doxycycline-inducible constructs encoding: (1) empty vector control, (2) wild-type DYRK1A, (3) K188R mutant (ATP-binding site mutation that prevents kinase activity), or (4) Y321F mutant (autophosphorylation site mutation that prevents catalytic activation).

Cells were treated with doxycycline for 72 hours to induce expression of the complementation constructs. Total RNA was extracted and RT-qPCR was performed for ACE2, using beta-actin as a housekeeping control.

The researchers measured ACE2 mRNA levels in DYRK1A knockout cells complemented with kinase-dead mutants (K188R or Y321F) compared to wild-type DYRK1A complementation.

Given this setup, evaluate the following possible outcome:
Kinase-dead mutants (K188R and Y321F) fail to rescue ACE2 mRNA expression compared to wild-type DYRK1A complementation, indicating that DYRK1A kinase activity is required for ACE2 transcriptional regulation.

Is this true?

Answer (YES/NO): NO